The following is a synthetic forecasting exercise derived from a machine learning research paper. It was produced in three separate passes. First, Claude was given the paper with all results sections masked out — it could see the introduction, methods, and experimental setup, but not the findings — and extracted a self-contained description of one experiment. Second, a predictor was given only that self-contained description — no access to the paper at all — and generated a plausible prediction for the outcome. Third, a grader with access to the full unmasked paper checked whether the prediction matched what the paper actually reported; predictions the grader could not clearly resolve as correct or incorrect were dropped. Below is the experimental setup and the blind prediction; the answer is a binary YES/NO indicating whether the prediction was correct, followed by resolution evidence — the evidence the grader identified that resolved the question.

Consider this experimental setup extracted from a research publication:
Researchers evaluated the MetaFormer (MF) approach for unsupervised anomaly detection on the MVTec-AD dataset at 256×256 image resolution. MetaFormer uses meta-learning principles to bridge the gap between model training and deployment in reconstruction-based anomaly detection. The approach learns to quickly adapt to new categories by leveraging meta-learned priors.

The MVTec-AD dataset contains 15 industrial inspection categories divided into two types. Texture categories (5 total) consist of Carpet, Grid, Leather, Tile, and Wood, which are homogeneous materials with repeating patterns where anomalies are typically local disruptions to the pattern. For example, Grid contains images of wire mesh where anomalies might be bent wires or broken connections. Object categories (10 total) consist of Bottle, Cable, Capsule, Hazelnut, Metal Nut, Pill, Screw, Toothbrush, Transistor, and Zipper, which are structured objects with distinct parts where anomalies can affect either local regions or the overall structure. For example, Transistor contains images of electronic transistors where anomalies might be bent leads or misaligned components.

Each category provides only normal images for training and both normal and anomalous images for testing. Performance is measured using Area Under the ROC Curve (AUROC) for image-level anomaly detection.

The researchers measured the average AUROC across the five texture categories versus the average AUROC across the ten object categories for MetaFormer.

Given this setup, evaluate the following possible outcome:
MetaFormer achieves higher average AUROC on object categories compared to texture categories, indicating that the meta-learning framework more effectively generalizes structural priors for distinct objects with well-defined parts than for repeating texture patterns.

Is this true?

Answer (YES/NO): YES